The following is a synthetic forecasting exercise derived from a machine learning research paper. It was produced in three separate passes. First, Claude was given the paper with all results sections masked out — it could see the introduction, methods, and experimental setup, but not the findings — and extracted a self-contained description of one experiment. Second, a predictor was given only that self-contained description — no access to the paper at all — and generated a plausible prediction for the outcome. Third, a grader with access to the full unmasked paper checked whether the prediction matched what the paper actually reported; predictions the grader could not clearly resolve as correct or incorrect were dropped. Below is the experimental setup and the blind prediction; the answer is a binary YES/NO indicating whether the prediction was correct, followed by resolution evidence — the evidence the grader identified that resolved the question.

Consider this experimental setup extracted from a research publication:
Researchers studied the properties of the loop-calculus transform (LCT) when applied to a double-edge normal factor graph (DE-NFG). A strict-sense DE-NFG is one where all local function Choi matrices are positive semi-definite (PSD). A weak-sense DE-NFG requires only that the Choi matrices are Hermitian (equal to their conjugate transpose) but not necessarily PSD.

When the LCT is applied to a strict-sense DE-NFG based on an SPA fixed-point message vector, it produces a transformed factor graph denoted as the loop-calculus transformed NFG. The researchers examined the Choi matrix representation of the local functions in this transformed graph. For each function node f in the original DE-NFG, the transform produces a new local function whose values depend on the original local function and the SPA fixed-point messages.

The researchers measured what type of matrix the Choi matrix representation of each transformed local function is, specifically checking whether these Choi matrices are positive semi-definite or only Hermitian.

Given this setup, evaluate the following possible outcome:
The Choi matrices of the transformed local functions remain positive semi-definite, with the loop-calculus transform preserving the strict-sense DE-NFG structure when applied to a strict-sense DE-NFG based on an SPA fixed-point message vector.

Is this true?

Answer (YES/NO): NO